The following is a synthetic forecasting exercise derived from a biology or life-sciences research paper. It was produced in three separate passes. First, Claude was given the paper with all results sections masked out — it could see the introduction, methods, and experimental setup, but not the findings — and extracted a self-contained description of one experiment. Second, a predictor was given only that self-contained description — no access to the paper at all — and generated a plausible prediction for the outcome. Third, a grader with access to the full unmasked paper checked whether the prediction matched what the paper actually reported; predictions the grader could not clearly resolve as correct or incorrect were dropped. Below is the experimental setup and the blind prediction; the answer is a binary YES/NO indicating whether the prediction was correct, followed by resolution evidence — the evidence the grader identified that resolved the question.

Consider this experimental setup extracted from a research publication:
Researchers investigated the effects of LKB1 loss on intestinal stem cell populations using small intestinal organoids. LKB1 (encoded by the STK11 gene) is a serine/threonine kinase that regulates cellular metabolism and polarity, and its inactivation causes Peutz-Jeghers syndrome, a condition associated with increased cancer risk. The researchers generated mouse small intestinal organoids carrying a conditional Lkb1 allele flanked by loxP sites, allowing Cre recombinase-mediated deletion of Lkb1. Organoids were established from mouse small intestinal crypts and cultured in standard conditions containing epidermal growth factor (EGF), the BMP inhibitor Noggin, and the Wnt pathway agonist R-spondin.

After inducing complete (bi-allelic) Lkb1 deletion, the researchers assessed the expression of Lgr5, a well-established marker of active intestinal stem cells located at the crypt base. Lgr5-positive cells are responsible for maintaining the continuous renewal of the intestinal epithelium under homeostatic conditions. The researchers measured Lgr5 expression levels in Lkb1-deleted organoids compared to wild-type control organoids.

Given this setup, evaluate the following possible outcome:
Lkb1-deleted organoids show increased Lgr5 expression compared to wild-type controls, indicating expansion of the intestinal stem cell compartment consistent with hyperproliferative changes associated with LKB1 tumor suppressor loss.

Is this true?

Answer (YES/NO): NO